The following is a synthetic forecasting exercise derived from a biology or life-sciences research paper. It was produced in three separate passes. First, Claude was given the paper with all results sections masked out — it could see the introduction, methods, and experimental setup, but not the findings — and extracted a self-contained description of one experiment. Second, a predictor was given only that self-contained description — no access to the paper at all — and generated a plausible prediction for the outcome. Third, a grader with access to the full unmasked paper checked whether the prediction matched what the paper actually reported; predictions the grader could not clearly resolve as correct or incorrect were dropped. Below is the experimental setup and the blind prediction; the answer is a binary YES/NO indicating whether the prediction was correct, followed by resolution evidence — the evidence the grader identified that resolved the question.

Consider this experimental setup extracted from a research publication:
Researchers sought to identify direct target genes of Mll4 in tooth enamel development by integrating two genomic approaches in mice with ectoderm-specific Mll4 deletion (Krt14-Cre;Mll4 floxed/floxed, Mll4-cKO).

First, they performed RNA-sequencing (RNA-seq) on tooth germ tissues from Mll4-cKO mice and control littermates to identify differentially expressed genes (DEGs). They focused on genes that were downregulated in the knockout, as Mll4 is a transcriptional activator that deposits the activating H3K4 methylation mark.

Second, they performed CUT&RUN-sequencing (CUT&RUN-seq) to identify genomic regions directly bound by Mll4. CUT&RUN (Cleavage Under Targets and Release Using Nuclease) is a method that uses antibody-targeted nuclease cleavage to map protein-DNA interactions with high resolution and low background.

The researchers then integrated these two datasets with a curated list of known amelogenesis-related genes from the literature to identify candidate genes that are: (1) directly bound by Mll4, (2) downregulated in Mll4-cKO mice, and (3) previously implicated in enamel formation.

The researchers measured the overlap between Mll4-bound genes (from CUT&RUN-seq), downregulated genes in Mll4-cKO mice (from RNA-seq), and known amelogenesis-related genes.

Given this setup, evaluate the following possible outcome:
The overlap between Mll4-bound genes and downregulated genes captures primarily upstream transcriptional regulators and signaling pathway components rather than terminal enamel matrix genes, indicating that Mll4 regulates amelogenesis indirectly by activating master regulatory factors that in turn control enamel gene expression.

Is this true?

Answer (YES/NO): YES